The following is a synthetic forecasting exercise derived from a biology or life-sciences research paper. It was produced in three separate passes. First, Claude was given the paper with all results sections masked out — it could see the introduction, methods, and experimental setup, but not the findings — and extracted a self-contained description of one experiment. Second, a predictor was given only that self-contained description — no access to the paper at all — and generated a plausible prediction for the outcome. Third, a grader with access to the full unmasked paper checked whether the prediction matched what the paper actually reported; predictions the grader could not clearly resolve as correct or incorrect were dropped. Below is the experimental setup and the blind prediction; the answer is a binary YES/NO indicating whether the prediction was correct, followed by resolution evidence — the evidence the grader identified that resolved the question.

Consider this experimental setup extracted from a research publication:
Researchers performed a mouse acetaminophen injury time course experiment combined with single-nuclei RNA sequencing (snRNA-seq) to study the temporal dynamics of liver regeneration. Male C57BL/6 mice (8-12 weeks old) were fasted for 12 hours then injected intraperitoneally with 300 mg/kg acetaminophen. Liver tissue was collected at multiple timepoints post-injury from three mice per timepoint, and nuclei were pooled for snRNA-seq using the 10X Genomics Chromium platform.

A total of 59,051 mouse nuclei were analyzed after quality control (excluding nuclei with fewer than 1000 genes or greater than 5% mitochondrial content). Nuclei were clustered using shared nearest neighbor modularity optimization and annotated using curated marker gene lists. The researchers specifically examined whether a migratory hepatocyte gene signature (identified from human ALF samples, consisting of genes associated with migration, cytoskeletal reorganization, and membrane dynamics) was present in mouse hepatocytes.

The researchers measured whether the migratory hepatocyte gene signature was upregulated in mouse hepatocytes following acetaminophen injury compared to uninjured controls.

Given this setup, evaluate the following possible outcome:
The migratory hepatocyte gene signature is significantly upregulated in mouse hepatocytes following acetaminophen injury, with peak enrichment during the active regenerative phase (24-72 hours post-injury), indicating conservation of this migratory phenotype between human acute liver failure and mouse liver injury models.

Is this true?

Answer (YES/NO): YES